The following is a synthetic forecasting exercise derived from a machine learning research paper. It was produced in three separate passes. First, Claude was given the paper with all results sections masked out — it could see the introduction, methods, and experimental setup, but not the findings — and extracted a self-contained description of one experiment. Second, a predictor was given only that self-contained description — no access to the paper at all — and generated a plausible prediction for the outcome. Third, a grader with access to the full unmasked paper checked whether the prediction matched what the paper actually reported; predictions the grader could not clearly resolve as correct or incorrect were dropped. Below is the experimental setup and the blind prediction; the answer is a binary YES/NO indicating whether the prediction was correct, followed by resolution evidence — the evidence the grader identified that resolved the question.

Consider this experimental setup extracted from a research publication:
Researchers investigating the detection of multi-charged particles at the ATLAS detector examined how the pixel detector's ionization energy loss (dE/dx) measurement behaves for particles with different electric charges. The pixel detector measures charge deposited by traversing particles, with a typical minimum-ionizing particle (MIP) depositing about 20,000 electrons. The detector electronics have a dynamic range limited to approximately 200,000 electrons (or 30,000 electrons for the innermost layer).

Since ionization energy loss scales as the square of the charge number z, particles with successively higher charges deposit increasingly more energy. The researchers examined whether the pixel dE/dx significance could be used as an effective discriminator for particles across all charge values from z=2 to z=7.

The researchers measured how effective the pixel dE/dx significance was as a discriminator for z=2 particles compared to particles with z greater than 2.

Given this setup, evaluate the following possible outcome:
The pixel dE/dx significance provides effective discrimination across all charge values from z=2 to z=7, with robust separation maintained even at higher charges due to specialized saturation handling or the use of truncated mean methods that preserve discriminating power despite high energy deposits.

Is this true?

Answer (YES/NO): NO